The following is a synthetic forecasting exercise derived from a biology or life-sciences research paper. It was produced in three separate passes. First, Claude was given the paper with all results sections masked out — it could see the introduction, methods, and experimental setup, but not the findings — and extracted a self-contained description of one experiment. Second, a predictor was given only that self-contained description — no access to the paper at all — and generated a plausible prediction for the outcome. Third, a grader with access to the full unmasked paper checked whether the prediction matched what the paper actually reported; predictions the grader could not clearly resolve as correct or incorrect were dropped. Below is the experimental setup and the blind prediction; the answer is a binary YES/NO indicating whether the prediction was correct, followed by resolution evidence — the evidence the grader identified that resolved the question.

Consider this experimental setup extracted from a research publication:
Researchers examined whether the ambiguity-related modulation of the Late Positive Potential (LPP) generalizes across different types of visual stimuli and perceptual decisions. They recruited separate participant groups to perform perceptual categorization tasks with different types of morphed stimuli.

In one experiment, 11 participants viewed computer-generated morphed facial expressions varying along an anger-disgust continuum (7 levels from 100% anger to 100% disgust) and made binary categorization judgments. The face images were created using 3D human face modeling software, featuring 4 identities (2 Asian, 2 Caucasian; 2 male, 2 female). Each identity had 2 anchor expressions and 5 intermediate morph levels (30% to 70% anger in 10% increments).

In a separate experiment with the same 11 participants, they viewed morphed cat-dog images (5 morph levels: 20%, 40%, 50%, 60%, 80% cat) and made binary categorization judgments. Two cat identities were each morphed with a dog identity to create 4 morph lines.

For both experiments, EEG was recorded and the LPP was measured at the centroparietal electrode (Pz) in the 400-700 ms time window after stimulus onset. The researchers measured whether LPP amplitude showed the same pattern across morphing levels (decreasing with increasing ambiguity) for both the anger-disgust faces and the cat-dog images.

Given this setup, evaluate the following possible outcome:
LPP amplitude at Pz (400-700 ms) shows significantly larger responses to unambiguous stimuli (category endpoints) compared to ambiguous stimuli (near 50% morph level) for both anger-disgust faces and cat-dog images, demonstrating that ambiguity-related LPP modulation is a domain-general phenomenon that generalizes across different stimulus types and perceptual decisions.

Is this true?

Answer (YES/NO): YES